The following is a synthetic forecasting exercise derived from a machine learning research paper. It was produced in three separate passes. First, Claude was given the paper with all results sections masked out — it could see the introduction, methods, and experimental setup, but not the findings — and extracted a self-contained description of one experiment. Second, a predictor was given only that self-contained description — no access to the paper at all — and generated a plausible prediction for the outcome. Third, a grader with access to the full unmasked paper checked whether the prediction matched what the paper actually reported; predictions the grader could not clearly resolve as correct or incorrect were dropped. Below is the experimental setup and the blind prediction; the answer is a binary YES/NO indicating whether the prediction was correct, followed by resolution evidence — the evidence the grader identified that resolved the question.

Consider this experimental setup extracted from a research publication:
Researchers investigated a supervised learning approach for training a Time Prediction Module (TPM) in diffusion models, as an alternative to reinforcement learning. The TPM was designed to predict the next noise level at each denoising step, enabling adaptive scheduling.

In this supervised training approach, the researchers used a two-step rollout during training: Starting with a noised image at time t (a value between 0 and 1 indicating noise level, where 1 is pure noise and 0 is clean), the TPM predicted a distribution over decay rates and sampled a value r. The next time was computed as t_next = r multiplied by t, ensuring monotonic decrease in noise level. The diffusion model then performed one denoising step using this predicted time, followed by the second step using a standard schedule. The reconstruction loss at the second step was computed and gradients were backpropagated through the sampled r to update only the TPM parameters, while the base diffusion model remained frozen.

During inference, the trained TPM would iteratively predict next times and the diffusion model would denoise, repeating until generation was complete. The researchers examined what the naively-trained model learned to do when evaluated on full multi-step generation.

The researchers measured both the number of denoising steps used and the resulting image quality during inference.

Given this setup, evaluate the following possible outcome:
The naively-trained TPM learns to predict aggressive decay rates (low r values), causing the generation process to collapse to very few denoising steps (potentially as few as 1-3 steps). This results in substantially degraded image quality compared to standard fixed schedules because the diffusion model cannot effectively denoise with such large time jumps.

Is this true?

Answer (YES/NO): YES